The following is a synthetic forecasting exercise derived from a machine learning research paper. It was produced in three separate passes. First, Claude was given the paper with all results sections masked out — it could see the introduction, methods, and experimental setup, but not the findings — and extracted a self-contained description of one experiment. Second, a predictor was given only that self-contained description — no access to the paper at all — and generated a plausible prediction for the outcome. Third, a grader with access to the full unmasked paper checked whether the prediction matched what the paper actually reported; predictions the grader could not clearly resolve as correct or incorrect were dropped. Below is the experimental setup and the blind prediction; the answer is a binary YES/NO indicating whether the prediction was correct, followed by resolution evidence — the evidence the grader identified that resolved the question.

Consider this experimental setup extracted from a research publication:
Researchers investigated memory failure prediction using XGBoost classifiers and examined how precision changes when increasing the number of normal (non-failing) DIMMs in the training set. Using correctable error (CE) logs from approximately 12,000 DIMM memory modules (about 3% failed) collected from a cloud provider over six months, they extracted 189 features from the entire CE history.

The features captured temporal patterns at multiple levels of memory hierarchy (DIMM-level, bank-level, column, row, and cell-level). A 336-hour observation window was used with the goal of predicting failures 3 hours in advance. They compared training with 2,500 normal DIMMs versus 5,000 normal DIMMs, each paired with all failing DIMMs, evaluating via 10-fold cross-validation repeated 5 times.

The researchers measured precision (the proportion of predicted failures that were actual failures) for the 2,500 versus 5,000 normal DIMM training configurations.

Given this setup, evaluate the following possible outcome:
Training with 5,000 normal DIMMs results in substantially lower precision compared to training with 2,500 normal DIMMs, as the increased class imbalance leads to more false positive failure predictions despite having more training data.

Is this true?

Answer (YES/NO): YES